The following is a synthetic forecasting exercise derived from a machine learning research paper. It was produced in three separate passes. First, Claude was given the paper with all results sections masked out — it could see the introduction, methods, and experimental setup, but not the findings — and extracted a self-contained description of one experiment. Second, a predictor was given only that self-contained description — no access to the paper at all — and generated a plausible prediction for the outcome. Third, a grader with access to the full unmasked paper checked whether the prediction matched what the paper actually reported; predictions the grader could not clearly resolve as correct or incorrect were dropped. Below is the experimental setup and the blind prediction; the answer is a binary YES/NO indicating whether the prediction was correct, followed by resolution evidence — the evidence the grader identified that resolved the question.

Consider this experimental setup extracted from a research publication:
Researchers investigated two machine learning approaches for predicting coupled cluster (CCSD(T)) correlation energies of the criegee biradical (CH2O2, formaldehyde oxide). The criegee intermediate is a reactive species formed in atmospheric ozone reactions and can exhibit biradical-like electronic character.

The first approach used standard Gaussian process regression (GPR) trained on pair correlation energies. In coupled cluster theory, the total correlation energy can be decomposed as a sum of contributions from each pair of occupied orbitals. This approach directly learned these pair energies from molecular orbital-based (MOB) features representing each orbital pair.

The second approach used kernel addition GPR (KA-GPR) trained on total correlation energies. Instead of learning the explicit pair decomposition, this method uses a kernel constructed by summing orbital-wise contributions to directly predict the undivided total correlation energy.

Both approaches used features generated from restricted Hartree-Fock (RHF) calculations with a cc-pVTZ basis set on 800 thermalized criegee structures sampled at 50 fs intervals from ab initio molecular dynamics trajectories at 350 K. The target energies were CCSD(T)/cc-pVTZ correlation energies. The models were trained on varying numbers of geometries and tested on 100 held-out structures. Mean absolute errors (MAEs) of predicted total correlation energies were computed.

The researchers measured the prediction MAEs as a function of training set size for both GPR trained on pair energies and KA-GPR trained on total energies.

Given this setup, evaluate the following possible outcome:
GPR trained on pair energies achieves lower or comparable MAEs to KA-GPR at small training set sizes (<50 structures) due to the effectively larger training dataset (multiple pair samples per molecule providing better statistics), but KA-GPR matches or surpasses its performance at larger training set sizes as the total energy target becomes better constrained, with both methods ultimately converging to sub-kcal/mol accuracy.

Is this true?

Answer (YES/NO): NO